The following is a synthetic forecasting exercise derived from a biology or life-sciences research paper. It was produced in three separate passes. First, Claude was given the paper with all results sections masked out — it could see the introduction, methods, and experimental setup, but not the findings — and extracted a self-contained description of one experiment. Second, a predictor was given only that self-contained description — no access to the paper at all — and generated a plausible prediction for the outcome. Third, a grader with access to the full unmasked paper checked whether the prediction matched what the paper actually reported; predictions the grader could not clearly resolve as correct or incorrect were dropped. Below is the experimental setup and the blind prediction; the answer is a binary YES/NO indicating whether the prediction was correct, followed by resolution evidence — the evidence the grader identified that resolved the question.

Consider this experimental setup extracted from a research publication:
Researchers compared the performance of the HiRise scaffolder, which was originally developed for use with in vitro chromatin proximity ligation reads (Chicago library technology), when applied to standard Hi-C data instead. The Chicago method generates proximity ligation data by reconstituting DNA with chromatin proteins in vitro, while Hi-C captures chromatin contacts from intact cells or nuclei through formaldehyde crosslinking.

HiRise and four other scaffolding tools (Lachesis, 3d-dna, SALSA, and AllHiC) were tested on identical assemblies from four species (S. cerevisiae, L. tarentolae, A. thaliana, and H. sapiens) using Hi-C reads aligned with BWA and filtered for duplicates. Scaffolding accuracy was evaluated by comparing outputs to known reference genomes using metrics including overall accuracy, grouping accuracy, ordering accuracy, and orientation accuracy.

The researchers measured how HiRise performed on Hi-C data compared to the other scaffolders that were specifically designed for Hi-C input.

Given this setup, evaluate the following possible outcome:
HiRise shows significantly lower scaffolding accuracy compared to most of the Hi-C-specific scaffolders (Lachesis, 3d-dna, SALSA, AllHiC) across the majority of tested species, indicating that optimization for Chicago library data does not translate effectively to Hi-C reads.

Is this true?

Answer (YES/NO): NO